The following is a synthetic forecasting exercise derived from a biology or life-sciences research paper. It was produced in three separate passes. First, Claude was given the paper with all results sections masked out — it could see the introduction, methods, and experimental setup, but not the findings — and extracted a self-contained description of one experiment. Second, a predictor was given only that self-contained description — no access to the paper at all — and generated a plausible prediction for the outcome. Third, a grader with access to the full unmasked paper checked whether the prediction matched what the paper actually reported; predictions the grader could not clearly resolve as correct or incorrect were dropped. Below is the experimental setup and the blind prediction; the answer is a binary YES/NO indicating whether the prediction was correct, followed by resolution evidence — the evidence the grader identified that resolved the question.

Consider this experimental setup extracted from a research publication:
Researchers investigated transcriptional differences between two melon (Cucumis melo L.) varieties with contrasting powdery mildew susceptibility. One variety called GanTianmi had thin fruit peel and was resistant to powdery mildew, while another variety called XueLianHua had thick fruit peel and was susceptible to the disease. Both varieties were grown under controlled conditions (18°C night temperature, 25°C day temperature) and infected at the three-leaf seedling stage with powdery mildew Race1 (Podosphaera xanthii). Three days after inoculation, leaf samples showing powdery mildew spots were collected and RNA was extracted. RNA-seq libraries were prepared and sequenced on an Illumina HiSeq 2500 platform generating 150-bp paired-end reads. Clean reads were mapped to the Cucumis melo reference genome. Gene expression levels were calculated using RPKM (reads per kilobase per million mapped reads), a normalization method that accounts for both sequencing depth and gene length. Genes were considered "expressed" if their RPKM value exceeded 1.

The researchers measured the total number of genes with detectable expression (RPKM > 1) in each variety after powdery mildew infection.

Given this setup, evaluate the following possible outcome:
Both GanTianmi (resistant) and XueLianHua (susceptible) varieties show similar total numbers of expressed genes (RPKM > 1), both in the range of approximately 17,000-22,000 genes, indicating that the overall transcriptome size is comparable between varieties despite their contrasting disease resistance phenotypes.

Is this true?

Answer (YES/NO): NO